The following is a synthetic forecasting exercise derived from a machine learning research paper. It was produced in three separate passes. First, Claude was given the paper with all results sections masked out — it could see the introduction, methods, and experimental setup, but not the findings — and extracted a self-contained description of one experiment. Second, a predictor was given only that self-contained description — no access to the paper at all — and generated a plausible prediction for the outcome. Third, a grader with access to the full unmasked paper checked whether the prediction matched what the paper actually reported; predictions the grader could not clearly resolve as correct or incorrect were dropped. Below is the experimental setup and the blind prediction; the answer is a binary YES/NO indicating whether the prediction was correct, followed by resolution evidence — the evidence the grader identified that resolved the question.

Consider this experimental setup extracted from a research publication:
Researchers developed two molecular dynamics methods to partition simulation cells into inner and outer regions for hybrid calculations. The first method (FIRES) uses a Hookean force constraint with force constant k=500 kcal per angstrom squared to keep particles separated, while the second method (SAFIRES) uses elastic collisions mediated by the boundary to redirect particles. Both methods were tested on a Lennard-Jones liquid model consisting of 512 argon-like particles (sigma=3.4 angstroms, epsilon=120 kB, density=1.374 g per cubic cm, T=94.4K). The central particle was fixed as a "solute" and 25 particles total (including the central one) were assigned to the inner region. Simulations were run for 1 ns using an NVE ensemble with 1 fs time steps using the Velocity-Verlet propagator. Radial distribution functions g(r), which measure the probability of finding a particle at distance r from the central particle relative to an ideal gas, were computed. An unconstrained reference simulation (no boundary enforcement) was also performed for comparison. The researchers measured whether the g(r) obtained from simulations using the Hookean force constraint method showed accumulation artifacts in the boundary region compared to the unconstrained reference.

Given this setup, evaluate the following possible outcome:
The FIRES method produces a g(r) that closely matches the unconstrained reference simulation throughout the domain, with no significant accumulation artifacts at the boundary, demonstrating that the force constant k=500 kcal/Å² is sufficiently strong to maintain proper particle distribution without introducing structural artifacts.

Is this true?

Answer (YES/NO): NO